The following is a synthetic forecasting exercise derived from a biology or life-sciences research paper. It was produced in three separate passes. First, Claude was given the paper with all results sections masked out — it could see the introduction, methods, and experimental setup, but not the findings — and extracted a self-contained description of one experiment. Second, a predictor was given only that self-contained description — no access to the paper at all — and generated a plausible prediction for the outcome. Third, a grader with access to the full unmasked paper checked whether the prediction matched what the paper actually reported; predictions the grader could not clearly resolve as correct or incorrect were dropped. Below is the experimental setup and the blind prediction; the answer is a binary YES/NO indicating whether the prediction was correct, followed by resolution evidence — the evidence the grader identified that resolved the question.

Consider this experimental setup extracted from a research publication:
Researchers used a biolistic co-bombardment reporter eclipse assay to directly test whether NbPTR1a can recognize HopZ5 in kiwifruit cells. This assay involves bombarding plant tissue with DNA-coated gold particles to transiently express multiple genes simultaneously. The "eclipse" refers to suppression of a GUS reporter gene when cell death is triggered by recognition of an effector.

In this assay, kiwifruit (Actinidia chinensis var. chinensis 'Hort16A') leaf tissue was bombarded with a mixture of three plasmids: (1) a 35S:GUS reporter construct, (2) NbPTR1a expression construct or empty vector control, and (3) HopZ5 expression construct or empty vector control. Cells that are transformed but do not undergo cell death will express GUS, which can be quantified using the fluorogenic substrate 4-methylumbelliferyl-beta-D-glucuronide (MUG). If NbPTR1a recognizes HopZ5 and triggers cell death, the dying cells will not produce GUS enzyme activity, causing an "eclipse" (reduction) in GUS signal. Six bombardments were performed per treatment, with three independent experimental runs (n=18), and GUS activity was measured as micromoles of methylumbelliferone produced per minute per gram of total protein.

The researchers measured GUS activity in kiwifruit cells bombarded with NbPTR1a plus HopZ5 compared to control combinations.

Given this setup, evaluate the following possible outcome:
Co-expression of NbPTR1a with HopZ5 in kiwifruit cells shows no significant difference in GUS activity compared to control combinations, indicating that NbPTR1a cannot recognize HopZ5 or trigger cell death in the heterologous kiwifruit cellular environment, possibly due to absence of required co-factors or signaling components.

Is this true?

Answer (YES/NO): NO